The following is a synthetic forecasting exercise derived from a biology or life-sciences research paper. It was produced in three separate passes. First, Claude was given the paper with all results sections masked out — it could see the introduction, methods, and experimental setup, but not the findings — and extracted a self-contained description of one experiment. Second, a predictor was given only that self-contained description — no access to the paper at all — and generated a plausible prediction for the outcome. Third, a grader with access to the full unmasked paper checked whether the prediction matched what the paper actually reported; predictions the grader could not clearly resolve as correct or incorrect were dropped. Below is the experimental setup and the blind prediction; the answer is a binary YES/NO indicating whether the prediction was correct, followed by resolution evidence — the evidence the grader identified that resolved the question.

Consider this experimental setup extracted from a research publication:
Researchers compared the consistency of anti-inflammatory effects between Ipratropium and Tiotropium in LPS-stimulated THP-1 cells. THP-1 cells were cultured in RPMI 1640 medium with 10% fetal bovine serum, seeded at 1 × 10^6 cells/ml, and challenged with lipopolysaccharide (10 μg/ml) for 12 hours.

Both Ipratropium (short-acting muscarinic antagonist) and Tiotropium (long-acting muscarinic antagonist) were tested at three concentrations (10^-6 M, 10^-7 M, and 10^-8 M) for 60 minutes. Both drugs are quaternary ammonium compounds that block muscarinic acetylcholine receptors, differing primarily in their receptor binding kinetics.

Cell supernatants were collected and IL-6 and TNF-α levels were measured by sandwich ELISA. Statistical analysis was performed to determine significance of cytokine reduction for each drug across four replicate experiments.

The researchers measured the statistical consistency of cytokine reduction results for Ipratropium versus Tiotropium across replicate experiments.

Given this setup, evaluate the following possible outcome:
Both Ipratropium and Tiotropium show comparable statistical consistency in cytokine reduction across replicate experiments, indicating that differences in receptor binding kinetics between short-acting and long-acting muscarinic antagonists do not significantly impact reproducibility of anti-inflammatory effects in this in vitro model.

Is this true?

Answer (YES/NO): NO